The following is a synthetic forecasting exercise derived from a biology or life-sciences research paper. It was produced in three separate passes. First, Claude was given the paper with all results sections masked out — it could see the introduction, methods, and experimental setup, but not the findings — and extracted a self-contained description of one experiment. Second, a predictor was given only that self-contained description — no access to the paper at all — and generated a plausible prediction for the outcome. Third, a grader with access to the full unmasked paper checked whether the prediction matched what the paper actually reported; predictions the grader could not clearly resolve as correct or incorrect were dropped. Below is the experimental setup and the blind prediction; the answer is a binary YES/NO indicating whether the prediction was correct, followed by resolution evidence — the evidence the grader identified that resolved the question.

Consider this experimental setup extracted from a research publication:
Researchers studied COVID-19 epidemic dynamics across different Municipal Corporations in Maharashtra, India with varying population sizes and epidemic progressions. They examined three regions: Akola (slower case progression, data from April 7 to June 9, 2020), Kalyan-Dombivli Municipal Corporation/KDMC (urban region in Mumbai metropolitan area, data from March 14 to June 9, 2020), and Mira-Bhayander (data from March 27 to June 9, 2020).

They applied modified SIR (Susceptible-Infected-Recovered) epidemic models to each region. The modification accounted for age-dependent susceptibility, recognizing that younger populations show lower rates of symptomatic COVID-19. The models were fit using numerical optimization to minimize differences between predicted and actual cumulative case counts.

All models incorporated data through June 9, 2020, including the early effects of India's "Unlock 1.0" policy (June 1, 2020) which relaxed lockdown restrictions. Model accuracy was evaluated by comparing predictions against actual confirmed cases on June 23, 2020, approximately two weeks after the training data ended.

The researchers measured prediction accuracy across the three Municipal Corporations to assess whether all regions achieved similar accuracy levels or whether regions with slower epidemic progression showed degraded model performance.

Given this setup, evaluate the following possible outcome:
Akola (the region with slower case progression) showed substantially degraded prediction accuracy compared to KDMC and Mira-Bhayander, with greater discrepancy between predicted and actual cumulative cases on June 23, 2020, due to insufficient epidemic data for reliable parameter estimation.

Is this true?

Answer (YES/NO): YES